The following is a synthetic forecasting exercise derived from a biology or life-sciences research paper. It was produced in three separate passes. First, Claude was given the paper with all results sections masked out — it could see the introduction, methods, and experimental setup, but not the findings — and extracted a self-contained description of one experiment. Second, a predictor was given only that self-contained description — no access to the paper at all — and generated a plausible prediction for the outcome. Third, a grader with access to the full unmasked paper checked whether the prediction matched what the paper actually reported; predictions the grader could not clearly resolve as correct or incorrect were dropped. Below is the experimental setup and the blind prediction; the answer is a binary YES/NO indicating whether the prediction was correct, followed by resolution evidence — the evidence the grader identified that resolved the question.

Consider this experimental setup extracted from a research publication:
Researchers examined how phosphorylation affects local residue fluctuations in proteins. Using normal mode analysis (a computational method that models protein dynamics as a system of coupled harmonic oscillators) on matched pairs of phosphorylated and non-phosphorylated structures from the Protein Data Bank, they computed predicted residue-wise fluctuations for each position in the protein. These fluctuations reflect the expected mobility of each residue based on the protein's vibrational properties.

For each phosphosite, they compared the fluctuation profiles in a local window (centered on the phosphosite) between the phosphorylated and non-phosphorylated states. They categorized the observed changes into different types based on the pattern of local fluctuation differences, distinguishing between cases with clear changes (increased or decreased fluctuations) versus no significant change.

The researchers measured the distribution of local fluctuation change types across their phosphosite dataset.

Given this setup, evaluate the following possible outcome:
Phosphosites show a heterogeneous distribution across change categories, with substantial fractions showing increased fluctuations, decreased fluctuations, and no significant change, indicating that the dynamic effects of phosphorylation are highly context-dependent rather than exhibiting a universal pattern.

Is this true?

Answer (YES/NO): YES